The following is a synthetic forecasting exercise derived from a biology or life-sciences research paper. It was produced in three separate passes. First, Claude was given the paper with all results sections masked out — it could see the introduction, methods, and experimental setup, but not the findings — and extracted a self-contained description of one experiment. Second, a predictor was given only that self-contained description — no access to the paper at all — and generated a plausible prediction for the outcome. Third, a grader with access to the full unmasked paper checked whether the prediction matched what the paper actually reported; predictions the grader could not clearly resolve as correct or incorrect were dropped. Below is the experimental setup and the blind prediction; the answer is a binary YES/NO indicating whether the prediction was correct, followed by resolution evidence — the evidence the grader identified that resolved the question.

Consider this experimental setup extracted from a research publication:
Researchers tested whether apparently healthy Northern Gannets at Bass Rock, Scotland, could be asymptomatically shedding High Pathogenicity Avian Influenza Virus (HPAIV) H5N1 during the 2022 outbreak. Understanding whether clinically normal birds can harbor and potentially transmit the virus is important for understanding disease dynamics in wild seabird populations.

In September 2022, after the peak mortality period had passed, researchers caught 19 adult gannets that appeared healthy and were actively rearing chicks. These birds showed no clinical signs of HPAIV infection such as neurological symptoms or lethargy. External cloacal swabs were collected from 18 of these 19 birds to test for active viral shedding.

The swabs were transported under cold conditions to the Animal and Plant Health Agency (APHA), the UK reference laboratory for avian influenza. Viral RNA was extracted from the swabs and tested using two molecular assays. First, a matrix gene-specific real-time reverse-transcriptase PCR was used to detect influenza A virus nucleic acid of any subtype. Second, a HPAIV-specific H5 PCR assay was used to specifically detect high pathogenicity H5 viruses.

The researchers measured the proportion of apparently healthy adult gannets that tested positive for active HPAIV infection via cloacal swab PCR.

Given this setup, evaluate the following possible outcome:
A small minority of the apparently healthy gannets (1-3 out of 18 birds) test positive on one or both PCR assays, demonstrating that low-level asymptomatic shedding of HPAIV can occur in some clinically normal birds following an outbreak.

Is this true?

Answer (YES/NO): NO